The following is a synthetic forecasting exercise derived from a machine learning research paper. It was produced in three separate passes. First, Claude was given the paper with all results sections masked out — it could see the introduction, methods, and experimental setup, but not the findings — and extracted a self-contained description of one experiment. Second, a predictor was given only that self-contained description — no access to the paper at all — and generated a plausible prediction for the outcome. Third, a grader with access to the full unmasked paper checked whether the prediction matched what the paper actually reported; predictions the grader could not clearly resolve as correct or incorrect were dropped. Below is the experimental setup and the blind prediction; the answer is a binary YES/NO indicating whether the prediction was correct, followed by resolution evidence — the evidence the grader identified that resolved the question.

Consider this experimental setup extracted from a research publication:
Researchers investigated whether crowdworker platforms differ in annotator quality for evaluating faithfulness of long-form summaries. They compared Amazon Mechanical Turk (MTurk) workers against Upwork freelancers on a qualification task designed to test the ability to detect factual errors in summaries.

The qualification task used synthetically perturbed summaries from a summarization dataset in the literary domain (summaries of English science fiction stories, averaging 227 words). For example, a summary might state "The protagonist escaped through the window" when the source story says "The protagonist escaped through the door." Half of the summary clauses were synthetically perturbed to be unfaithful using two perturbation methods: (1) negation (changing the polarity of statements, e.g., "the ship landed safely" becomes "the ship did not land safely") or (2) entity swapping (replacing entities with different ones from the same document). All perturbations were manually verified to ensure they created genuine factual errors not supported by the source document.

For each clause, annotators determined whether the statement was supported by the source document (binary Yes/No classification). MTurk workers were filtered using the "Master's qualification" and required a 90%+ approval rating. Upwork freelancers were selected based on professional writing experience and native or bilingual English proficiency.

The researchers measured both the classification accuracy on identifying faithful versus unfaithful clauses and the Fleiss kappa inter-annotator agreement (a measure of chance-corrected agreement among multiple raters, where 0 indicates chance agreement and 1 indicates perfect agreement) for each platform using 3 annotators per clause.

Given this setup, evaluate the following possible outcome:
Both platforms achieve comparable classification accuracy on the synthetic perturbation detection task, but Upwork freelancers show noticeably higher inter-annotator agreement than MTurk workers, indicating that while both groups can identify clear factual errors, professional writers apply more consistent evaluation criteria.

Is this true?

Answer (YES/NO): NO